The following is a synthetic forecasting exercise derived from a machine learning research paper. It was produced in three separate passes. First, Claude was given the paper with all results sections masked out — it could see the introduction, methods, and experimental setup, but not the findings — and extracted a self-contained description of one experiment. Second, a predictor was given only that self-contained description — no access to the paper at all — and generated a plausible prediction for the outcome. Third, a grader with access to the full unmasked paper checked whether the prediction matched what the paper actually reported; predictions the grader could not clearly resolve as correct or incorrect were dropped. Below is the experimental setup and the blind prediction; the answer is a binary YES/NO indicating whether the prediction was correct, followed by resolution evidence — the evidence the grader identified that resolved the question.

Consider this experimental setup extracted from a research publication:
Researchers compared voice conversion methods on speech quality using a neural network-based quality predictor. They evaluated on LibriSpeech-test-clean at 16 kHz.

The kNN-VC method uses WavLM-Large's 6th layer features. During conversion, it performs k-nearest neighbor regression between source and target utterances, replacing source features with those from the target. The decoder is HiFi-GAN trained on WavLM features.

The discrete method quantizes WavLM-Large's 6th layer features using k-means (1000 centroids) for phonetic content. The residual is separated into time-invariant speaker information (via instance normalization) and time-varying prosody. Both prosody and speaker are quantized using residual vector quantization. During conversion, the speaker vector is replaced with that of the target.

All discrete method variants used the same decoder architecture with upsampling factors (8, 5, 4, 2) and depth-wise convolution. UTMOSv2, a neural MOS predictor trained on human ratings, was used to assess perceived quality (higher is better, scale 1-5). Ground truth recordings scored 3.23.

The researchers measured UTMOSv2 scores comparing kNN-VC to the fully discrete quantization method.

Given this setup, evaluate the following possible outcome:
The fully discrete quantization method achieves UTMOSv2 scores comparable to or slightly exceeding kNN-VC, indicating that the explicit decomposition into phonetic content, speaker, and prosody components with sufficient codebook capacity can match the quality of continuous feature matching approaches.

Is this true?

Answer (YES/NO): NO